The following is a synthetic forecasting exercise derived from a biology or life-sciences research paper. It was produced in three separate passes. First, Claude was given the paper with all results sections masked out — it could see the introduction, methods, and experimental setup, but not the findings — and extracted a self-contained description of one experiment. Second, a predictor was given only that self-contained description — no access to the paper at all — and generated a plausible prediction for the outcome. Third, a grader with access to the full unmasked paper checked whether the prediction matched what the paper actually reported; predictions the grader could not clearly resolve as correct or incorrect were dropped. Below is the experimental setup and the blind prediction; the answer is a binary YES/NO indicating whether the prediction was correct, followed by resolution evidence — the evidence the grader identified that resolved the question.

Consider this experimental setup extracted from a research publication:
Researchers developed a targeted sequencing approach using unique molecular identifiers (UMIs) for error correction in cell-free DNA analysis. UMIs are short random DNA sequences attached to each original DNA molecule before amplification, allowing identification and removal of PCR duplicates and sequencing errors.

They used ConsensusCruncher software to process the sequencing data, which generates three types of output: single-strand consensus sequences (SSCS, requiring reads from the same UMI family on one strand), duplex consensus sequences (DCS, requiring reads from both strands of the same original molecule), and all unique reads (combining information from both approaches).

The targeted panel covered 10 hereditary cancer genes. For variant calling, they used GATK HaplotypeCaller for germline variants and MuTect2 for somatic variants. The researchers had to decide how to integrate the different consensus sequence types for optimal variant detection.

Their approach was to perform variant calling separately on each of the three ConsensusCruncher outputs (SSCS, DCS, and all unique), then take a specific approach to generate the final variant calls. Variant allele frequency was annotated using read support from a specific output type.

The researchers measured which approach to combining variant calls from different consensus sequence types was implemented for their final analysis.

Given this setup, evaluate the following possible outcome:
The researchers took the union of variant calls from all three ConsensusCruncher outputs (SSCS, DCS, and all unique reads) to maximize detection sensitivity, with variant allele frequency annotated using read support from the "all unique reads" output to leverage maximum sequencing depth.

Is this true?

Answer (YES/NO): YES